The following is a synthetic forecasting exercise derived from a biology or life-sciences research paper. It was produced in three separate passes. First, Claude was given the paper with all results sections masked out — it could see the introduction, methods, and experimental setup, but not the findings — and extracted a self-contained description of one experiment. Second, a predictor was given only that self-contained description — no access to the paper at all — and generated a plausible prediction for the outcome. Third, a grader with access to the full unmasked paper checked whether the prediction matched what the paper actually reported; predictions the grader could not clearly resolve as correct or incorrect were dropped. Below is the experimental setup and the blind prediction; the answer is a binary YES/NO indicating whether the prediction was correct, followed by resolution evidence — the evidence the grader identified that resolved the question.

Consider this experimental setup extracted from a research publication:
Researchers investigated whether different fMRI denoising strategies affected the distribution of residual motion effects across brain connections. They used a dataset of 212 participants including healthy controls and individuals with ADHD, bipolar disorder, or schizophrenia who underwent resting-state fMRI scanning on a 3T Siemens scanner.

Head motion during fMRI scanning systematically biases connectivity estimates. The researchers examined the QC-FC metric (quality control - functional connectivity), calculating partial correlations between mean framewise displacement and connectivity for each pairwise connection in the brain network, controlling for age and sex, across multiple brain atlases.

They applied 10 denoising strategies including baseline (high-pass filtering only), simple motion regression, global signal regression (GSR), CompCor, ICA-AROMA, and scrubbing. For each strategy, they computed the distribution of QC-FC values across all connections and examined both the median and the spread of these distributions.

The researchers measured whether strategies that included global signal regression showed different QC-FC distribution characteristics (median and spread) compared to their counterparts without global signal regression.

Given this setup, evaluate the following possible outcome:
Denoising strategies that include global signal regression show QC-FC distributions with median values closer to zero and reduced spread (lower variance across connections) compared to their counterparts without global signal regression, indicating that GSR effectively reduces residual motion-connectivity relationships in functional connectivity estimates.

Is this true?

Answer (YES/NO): NO